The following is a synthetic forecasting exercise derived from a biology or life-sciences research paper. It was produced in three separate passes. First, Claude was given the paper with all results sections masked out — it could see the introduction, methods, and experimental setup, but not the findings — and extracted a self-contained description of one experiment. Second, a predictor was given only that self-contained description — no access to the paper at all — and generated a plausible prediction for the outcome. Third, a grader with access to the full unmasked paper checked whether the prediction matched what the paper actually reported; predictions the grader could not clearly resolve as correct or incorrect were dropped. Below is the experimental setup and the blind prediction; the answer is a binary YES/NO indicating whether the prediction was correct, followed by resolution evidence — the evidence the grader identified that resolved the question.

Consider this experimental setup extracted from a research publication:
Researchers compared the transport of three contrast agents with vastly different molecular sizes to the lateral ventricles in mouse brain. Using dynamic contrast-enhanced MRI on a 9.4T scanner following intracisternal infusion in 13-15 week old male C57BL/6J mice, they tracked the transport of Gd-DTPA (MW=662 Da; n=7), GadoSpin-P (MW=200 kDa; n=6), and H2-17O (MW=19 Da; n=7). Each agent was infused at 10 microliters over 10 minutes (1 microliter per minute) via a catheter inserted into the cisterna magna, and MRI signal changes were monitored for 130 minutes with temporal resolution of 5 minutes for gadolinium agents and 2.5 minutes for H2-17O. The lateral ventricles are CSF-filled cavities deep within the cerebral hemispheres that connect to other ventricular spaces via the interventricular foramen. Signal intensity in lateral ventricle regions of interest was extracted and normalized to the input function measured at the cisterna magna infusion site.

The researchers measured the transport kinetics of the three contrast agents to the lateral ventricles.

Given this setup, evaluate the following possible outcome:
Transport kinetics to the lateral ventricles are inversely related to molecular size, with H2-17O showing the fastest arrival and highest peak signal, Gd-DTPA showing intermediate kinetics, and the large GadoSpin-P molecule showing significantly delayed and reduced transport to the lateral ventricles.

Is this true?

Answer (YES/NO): NO